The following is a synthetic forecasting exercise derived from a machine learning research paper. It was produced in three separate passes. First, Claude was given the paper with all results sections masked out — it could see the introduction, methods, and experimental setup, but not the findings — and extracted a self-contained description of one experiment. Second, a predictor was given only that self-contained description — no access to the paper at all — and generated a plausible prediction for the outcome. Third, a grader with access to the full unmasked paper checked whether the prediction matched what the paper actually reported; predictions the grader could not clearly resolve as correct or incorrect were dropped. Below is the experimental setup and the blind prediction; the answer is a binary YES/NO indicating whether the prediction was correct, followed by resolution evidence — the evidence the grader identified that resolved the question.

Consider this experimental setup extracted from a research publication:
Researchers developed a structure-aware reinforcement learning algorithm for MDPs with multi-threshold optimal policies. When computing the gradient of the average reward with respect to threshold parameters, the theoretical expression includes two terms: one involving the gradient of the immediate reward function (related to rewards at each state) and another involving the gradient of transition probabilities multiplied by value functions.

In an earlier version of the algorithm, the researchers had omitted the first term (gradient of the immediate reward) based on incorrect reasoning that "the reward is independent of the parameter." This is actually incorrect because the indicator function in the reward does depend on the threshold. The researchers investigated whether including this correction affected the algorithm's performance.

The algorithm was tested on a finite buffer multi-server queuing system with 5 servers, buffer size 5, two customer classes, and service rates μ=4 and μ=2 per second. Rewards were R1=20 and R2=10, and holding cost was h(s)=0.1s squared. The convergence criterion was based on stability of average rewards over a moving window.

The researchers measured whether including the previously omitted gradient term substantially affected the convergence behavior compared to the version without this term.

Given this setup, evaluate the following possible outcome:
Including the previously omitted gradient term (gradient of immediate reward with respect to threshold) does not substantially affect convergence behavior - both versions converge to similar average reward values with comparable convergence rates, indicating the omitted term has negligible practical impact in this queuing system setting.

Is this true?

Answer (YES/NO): YES